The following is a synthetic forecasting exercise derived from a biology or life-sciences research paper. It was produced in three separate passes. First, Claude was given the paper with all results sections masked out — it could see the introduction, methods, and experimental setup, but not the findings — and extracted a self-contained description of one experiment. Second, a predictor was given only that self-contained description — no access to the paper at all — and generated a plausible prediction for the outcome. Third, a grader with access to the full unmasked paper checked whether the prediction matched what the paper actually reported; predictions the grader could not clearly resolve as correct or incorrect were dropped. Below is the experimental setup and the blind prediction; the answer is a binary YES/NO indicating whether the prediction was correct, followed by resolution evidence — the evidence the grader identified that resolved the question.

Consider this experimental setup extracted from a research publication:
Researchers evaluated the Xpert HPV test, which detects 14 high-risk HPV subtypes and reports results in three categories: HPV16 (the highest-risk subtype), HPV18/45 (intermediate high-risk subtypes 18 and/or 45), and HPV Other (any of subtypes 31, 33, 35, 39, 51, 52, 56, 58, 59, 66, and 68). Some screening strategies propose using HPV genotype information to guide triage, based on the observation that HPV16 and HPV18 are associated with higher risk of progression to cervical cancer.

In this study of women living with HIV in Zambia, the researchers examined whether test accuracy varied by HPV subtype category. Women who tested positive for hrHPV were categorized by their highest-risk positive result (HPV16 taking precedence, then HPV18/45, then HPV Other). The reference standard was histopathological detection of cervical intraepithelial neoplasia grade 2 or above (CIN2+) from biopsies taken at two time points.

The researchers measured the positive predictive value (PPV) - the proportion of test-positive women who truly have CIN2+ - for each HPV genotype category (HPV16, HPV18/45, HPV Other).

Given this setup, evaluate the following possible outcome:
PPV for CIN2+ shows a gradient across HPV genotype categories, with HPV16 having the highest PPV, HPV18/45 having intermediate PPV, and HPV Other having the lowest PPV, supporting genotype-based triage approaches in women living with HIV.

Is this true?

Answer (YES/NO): NO